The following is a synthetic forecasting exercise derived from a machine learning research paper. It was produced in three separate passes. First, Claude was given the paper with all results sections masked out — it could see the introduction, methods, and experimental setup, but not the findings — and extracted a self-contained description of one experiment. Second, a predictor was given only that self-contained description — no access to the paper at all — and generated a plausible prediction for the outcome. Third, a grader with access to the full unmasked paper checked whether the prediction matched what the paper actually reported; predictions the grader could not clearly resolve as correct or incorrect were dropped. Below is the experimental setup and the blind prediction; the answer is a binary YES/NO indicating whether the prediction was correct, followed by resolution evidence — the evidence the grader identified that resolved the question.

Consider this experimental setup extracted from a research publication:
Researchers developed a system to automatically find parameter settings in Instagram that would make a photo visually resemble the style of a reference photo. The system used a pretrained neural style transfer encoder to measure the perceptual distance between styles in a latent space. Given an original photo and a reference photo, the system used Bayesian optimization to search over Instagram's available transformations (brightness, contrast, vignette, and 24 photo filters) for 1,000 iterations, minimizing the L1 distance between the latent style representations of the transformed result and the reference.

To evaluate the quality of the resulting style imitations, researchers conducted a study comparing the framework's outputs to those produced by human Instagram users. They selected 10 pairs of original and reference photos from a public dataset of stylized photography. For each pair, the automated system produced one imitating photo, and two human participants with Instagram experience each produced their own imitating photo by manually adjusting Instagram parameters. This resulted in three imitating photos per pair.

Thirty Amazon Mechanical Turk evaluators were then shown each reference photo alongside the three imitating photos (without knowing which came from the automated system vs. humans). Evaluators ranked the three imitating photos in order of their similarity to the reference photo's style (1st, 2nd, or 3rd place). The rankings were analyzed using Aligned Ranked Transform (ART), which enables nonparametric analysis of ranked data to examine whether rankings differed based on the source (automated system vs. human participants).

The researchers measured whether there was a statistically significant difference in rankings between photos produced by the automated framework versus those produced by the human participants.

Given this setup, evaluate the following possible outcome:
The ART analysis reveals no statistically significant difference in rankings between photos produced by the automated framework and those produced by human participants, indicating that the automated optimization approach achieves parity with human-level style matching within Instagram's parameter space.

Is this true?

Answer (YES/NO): YES